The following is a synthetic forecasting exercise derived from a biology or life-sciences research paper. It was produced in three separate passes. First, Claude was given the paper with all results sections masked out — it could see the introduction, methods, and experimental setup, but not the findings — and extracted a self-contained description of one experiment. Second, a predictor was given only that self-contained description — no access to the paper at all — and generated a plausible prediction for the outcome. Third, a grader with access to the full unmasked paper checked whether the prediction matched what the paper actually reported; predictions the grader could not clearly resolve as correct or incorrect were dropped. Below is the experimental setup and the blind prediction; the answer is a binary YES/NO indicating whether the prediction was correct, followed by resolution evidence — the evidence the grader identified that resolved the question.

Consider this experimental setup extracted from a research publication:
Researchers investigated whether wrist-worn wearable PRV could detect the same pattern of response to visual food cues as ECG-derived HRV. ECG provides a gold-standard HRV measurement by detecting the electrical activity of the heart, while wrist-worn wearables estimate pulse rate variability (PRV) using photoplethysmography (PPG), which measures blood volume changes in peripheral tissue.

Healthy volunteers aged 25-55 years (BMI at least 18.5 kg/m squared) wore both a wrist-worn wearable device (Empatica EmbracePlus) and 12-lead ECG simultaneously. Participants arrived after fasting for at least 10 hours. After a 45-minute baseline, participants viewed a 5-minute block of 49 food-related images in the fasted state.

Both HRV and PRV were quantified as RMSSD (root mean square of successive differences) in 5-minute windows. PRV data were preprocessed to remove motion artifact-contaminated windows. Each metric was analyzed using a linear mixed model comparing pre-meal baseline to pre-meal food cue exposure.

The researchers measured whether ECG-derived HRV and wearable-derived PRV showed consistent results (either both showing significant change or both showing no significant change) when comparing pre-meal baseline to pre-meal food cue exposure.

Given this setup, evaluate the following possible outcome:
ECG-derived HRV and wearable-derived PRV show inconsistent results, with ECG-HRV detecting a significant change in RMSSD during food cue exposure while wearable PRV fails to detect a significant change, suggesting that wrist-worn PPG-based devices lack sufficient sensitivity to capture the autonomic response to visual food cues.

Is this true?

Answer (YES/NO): NO